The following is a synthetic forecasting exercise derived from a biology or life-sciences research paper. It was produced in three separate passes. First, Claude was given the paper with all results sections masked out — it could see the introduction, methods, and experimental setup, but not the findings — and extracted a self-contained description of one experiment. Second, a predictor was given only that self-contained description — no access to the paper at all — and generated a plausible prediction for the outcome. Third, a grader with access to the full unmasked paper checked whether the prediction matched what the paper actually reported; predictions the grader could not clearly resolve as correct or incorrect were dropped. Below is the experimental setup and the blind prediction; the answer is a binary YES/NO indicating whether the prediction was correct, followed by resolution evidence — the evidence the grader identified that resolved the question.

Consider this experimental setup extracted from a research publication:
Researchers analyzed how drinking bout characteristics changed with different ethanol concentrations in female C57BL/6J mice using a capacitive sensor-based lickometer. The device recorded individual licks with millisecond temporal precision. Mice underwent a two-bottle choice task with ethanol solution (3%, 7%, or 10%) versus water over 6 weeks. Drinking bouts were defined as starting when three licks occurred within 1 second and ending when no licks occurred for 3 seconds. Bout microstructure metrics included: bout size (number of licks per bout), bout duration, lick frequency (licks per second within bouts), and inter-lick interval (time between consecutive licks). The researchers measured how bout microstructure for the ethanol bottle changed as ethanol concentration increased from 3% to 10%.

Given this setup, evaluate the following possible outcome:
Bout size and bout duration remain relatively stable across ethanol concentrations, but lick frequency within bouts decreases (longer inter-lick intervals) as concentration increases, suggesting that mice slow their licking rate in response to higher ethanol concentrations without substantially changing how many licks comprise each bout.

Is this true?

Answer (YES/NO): NO